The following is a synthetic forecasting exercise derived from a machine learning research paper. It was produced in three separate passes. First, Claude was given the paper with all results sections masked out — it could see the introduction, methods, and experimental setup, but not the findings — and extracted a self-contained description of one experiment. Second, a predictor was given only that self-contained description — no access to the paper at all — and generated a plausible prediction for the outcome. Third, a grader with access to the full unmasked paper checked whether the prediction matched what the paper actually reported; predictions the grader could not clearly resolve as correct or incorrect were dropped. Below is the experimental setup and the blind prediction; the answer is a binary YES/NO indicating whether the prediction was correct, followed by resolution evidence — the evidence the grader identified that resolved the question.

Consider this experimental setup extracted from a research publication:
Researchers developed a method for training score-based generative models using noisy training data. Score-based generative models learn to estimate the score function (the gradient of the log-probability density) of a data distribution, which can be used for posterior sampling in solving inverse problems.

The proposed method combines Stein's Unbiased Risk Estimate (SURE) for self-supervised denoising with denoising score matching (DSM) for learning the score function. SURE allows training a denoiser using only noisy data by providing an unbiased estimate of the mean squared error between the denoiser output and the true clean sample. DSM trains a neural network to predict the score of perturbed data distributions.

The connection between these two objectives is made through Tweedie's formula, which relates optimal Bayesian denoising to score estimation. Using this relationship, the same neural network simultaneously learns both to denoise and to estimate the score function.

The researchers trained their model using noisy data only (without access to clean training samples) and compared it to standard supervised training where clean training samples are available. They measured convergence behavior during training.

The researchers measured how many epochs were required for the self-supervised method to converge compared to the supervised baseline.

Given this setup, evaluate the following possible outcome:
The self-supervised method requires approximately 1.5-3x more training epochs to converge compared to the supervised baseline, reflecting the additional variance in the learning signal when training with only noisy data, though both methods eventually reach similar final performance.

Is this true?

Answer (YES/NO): NO